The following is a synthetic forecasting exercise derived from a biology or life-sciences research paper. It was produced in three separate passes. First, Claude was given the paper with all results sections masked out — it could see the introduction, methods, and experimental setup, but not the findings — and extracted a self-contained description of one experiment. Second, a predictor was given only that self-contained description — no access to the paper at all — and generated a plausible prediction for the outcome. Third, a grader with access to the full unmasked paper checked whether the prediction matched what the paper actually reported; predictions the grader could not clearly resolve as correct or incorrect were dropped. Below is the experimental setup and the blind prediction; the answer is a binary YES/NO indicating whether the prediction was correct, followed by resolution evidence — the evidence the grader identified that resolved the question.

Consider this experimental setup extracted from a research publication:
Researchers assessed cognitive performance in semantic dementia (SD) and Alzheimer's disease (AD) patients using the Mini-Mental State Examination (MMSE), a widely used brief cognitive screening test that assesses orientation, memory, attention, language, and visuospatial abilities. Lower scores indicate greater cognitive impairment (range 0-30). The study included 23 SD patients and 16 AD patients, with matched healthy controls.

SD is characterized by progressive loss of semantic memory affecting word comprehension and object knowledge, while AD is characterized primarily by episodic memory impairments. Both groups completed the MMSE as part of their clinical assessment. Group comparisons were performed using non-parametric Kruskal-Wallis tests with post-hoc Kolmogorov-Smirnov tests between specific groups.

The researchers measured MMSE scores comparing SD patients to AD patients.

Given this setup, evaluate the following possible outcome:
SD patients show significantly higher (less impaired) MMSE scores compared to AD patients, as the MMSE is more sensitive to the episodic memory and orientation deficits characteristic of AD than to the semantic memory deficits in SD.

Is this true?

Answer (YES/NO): NO